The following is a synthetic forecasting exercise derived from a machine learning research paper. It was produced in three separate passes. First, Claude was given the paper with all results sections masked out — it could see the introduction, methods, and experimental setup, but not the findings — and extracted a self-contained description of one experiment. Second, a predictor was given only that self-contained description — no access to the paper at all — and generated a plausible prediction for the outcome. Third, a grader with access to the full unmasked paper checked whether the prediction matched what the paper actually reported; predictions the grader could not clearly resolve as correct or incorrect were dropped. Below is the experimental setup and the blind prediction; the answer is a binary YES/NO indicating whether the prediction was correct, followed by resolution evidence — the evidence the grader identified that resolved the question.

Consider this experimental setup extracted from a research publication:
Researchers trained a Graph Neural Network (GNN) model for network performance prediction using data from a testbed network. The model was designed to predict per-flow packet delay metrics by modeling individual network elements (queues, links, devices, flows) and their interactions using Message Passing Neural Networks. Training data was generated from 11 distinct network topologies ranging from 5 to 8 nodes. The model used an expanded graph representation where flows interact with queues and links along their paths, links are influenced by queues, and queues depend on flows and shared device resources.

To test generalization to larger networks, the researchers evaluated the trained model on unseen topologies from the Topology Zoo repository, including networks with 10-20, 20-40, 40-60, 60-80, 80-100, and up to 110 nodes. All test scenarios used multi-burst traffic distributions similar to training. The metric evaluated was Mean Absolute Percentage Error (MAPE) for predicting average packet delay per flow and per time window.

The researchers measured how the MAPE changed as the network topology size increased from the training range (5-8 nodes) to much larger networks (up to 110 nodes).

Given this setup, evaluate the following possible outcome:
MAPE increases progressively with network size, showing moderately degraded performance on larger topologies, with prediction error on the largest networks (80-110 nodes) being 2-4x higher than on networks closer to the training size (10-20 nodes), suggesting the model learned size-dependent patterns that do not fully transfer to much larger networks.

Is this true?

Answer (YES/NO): NO